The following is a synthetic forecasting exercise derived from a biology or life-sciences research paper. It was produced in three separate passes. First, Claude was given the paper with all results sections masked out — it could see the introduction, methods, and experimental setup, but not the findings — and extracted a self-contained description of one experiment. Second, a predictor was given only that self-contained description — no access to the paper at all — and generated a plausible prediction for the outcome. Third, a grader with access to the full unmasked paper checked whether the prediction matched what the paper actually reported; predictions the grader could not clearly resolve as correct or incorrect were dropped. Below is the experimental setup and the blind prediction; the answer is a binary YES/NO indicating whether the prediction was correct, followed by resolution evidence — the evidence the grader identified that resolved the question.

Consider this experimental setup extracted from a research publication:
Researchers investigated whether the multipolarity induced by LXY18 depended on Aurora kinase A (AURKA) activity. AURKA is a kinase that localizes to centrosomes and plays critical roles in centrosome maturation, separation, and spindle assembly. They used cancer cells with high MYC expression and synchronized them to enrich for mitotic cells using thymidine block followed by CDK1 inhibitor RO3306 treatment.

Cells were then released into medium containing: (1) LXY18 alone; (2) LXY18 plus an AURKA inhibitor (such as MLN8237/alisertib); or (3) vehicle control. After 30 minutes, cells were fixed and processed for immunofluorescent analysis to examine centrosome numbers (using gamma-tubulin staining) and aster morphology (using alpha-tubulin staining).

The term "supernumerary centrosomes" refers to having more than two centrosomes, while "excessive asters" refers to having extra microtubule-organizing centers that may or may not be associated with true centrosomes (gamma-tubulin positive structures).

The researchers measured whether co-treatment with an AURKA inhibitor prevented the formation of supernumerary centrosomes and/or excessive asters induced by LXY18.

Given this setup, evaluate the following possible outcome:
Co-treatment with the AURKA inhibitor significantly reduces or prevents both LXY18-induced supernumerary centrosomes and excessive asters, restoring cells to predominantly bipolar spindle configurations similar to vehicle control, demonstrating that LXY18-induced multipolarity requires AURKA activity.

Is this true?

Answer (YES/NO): NO